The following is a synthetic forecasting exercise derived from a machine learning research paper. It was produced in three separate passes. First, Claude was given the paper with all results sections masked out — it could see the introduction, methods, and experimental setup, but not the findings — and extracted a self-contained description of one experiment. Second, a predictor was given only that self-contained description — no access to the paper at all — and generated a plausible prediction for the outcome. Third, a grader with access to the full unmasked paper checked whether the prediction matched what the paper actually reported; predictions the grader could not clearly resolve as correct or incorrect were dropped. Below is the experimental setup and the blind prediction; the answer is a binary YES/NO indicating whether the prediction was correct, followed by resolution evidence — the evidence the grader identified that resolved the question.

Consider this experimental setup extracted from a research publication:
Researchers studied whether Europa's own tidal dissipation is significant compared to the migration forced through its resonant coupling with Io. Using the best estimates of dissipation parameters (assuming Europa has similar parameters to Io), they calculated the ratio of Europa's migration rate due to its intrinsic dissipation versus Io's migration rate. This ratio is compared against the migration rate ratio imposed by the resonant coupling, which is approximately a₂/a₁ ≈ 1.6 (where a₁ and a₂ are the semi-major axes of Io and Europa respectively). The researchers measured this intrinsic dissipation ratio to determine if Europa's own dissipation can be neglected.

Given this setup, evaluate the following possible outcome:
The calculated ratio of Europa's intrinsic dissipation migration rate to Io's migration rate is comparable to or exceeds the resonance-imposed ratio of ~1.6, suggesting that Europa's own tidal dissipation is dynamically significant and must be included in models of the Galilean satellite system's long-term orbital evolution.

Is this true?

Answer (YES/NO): NO